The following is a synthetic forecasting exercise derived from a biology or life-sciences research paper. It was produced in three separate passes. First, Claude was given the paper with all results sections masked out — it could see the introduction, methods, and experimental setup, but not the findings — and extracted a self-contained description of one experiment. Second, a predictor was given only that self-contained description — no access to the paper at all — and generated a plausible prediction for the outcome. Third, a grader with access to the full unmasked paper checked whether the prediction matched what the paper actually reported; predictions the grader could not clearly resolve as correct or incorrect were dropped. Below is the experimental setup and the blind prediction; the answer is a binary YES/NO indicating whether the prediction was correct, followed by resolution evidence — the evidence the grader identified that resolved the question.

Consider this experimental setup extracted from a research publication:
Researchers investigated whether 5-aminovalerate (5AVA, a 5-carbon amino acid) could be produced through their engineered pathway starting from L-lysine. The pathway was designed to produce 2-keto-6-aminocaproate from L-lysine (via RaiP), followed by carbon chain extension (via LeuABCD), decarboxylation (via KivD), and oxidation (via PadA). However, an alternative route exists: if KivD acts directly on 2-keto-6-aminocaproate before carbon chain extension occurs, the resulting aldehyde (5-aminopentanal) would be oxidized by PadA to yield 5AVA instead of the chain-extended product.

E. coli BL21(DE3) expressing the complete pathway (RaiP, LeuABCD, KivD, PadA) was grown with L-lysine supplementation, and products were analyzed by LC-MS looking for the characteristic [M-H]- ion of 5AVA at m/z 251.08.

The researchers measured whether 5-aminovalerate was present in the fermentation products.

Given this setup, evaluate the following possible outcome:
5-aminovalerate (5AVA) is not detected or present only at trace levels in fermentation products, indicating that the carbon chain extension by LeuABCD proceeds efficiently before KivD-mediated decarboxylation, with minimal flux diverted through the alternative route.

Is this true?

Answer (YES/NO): NO